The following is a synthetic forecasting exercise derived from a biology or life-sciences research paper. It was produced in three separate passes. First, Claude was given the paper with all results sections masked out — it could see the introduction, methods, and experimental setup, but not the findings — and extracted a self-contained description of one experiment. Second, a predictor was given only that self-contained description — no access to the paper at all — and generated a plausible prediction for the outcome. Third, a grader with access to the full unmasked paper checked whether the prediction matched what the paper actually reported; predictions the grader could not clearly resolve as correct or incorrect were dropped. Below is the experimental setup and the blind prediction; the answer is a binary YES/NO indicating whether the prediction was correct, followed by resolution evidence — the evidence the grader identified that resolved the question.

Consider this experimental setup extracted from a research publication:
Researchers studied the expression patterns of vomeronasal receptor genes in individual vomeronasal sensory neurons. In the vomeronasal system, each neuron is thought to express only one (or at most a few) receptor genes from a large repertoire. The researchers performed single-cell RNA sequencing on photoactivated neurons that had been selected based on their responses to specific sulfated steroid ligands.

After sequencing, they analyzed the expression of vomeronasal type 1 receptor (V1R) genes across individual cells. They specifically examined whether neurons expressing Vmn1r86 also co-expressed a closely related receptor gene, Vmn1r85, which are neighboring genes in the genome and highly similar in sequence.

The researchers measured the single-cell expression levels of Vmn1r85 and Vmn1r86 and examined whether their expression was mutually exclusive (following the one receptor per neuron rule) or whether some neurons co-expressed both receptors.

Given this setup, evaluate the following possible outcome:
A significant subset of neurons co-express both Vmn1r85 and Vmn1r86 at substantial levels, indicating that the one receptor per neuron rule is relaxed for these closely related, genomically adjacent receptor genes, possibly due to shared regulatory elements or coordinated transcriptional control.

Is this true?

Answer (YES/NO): YES